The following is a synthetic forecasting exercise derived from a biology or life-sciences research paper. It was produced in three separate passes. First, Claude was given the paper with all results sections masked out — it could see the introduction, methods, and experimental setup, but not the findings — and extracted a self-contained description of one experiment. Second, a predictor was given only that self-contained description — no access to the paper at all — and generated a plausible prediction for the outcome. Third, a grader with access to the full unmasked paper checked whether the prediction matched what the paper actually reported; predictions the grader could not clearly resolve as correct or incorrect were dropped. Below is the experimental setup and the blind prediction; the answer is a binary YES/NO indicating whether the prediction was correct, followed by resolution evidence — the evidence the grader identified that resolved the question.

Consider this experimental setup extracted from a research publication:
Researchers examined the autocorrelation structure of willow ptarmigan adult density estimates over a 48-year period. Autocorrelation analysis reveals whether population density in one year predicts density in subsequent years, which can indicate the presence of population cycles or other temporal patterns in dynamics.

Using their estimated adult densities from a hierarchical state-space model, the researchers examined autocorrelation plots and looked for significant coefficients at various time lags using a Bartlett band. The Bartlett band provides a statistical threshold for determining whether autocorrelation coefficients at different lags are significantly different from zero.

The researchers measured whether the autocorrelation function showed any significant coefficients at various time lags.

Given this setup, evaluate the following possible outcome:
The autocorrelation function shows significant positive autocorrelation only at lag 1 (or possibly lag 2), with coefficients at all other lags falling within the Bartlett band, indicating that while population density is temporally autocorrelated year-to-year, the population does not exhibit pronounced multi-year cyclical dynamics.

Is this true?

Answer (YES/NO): NO